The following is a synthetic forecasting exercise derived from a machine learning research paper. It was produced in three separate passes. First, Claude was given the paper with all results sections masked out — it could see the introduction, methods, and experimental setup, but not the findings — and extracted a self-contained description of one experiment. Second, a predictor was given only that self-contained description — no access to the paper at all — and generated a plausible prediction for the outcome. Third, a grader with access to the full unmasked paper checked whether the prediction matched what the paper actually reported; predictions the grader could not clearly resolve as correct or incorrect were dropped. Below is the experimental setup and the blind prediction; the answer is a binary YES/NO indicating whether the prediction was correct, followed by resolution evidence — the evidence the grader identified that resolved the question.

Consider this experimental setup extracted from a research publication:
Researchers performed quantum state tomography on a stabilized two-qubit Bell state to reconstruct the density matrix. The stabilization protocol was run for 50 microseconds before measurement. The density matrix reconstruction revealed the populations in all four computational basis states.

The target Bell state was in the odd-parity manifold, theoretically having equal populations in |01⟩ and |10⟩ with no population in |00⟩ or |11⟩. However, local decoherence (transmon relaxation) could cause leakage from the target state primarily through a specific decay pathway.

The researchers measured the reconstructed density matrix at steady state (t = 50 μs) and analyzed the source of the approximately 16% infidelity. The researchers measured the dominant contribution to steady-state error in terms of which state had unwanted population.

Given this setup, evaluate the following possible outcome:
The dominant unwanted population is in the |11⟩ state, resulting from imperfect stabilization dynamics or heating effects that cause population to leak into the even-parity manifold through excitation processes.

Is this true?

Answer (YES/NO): NO